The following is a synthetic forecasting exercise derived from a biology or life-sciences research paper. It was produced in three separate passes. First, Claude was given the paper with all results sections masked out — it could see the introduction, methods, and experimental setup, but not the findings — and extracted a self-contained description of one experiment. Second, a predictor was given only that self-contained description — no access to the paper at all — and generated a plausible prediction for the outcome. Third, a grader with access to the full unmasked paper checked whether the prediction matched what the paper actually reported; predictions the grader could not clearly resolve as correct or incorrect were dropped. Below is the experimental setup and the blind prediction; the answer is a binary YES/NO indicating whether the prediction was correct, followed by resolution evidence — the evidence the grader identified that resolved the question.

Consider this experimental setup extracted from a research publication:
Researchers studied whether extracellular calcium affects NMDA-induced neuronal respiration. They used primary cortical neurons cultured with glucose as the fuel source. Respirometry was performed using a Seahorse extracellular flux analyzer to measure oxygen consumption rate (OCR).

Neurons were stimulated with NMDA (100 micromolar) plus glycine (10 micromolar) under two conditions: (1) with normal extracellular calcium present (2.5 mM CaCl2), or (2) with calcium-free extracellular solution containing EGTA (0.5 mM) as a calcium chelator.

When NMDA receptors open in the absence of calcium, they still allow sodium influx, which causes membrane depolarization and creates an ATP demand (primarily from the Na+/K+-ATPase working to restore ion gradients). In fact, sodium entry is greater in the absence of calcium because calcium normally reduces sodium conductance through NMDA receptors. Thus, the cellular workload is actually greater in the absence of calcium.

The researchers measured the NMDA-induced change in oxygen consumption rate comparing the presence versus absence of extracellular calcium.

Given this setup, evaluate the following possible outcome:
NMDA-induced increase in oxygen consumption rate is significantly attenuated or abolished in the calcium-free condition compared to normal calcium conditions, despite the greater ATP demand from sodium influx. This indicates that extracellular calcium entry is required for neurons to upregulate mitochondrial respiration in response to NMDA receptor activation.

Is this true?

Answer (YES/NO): YES